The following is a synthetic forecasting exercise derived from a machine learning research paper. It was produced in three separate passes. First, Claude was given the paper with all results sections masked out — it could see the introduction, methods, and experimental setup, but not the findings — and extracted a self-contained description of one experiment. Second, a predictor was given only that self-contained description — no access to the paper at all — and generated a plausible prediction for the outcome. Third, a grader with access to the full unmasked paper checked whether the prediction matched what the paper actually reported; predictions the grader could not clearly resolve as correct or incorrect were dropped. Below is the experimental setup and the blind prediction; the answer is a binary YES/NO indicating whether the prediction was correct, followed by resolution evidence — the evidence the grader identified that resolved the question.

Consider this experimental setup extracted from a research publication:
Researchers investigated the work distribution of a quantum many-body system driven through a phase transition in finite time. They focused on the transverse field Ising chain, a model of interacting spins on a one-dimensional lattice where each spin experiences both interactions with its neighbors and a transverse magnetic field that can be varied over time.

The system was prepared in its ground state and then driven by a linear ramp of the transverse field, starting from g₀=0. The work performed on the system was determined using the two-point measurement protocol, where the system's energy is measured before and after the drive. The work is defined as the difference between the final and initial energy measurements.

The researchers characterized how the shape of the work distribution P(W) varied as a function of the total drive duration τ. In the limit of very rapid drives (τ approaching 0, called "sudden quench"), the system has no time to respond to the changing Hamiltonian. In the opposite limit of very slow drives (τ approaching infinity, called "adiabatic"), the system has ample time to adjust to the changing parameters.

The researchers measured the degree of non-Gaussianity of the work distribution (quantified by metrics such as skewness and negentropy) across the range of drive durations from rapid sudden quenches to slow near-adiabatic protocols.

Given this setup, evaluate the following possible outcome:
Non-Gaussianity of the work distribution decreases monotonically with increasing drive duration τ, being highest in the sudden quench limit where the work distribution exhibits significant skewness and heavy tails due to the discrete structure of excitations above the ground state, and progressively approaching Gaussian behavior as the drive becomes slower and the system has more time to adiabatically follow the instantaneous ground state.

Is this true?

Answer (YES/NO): NO